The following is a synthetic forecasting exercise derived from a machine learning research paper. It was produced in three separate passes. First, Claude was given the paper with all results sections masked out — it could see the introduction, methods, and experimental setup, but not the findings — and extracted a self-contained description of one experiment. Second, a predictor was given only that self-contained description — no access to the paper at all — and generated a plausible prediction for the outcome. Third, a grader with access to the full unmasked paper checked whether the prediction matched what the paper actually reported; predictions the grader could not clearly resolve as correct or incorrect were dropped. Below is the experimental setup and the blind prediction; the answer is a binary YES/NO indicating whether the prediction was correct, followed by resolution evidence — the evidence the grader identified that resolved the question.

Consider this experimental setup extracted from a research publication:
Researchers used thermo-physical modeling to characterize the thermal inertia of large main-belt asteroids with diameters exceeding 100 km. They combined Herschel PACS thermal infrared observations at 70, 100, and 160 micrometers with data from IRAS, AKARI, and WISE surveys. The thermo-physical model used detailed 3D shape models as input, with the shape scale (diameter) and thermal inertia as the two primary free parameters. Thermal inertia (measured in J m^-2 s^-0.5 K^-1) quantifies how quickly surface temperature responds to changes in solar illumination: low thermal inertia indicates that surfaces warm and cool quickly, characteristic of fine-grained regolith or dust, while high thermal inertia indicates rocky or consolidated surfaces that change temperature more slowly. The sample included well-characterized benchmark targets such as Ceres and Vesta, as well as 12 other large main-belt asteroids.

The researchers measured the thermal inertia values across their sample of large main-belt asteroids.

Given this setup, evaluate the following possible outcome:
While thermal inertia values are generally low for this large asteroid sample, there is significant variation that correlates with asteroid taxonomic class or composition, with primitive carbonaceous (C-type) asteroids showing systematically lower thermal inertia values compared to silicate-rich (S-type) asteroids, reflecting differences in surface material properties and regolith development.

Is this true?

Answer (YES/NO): NO